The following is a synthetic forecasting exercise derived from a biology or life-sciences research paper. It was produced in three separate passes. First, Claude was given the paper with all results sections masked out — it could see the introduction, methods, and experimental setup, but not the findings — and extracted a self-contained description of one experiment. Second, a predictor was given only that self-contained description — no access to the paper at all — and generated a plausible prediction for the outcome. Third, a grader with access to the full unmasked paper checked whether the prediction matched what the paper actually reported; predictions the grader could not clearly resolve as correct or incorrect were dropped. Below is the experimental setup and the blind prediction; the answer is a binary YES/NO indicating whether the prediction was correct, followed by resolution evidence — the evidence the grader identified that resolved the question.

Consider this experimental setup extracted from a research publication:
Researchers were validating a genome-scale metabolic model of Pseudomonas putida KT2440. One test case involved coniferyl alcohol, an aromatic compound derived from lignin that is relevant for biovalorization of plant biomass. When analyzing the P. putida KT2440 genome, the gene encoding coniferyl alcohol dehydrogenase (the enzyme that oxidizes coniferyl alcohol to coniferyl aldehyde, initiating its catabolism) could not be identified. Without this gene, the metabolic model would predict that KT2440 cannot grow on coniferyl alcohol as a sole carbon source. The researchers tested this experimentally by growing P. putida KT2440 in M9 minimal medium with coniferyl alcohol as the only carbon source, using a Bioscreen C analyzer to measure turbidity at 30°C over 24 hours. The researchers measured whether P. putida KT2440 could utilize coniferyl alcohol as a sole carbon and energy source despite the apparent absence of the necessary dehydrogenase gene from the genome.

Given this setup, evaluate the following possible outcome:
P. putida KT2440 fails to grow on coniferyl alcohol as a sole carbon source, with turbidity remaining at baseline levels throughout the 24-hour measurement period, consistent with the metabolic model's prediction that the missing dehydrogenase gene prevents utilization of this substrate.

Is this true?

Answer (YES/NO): NO